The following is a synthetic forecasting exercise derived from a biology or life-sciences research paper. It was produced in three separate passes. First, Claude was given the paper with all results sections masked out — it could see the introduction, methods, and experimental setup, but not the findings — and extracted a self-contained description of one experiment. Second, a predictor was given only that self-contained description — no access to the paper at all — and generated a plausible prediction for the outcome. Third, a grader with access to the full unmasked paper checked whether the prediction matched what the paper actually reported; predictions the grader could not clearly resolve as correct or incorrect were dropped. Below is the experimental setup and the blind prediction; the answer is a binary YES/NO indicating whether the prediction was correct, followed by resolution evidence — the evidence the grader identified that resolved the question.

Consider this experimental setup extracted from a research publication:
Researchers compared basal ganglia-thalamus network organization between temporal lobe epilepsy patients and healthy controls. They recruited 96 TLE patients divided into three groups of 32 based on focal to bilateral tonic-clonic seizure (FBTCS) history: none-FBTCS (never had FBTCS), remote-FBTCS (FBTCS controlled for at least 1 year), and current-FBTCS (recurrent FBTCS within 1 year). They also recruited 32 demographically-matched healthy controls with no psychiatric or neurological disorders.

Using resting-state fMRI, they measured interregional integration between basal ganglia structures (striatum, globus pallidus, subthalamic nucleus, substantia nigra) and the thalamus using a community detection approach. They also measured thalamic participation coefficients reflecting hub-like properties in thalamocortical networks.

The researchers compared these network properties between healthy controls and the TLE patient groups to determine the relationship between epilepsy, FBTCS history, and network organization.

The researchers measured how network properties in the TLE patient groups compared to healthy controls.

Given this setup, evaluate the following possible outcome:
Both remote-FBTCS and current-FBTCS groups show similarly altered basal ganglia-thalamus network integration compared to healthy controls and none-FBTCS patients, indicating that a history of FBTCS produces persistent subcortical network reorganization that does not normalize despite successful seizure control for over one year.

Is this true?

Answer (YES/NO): NO